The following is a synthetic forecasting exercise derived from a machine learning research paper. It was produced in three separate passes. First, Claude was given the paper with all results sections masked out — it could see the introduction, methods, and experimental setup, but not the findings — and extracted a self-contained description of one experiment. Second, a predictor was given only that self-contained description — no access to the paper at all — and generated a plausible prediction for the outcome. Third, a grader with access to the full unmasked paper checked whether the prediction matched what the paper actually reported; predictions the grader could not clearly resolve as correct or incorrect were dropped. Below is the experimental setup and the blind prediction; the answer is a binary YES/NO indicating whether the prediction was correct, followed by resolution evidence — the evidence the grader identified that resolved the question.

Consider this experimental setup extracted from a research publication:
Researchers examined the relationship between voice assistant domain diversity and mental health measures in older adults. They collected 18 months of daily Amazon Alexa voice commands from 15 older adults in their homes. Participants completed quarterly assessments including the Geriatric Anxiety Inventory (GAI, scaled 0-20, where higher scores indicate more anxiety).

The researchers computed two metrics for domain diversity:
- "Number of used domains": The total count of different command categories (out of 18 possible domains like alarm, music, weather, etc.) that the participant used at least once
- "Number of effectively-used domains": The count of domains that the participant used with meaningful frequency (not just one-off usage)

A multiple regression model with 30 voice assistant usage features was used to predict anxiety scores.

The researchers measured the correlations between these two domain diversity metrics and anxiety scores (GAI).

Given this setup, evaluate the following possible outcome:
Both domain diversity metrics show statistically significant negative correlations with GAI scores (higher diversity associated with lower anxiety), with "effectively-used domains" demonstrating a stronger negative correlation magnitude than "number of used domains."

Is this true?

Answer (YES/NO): NO